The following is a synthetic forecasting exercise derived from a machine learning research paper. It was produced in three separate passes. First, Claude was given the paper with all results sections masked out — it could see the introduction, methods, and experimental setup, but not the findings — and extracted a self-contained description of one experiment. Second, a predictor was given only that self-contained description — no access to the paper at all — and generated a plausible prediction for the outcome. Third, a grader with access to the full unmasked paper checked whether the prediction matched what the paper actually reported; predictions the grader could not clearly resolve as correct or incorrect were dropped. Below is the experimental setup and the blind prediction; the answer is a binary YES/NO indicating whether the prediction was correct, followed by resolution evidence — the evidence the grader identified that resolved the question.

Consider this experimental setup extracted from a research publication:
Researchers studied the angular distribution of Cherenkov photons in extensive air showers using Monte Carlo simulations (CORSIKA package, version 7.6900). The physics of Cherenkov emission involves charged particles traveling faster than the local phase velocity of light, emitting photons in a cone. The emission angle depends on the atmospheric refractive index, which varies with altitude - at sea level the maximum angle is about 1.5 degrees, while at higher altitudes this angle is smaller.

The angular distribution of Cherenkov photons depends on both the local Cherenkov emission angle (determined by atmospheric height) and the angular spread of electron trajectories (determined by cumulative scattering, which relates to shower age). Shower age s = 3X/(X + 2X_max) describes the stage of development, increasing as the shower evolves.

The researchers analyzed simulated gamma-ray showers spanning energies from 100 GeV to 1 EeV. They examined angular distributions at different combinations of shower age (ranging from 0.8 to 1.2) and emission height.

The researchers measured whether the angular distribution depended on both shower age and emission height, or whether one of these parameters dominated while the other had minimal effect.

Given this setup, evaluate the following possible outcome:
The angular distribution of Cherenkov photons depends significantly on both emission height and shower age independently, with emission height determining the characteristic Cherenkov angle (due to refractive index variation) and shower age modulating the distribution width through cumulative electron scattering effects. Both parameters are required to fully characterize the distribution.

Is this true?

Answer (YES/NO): YES